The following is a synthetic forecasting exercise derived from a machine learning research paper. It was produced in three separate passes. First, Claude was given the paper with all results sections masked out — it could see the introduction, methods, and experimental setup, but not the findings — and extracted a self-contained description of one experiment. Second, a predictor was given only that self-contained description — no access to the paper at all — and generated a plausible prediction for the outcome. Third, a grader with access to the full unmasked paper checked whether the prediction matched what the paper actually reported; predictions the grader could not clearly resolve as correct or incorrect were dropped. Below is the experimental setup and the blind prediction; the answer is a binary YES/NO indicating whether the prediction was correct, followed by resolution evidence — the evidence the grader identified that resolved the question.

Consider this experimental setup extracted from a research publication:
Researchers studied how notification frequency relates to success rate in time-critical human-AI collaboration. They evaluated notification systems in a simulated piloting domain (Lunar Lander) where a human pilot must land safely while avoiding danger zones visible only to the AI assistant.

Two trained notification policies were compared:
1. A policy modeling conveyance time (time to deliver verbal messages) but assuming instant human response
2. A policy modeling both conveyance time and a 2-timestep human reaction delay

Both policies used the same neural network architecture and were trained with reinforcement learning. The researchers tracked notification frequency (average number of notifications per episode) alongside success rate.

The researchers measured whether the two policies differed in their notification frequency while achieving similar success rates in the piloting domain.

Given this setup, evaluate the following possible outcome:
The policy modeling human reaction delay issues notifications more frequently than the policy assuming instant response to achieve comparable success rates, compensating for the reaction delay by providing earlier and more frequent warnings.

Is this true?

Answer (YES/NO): NO